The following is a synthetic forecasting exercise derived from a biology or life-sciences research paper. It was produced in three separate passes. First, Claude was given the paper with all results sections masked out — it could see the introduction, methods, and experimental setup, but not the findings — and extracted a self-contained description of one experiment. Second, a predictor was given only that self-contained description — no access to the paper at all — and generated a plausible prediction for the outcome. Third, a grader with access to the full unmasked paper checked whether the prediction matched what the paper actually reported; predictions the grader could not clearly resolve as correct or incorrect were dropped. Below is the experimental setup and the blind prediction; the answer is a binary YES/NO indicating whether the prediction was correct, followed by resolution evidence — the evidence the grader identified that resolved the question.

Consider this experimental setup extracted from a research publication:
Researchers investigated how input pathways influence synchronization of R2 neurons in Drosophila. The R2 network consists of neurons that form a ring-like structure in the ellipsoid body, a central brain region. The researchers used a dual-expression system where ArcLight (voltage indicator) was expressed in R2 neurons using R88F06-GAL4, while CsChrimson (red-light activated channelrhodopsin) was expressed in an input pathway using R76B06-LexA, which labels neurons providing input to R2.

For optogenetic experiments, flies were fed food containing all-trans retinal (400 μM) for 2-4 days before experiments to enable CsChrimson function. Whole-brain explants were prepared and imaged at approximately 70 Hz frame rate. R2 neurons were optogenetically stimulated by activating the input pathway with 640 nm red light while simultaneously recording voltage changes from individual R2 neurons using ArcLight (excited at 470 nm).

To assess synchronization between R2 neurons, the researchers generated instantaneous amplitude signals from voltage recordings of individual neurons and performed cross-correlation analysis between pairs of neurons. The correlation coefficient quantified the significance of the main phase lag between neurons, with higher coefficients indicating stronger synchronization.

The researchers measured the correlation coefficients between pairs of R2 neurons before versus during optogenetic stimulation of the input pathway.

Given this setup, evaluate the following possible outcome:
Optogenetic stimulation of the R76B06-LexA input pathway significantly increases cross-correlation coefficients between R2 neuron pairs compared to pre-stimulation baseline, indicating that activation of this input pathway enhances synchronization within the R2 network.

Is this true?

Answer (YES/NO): YES